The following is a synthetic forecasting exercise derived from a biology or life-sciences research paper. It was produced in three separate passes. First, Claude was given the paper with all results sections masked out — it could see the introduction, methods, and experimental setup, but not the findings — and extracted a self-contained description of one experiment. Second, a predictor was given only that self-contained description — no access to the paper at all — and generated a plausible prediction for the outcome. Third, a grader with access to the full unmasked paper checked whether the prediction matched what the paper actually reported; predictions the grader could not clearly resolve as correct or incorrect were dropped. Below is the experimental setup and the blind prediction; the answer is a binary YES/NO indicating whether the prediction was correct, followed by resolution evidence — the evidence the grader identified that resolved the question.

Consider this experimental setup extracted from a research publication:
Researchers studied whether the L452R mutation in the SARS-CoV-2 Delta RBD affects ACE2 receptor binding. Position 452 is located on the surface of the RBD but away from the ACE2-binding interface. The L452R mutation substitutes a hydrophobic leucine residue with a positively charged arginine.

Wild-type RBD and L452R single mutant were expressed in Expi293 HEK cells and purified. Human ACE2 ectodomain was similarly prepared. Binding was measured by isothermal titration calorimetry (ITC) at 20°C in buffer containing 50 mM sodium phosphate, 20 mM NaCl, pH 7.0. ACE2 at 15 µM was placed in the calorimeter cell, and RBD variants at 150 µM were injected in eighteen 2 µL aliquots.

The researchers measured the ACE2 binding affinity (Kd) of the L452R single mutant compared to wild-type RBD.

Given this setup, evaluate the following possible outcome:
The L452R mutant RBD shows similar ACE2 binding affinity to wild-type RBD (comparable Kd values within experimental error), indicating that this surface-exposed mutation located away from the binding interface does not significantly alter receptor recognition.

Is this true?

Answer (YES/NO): YES